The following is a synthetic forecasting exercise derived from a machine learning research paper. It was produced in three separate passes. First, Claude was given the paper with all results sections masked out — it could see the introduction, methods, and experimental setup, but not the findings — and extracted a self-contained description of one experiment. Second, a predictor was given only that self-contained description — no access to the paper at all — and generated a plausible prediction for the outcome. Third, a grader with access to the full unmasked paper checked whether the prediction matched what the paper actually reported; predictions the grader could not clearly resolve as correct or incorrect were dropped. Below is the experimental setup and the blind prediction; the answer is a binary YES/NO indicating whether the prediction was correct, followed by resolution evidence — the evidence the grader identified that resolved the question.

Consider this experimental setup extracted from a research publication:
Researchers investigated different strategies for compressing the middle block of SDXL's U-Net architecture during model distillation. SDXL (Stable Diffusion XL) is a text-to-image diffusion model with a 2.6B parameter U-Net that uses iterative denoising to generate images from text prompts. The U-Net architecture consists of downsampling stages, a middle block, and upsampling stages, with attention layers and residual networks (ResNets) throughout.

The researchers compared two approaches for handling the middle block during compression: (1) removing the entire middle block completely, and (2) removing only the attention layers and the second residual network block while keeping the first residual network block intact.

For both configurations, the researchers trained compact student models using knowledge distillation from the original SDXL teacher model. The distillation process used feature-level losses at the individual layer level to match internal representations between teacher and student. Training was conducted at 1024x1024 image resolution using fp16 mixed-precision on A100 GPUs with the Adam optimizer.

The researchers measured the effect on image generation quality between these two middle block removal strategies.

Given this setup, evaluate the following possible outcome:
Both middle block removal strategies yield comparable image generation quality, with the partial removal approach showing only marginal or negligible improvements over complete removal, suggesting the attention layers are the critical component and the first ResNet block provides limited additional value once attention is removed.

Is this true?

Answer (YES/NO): NO